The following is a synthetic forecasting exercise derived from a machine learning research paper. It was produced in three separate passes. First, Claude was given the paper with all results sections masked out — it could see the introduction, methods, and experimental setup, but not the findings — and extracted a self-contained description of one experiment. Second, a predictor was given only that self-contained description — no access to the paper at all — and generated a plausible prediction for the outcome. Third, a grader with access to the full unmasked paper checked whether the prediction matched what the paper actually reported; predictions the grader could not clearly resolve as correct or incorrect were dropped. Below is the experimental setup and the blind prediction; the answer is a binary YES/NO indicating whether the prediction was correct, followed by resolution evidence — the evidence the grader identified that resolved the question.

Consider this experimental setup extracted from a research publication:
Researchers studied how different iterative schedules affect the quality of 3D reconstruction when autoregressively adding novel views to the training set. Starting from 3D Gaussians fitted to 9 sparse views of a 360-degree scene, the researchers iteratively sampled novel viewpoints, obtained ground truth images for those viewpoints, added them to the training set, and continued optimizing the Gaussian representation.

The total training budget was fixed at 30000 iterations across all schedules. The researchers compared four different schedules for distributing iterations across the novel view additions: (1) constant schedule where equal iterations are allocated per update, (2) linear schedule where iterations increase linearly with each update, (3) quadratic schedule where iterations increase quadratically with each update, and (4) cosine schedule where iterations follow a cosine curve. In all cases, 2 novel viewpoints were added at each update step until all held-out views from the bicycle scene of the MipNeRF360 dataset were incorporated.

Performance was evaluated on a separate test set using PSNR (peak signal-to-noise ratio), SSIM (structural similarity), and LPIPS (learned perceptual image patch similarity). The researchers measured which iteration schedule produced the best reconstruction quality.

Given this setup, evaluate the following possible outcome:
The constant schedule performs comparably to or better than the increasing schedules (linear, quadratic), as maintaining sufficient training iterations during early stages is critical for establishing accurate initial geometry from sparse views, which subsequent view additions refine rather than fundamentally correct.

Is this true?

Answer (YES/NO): NO